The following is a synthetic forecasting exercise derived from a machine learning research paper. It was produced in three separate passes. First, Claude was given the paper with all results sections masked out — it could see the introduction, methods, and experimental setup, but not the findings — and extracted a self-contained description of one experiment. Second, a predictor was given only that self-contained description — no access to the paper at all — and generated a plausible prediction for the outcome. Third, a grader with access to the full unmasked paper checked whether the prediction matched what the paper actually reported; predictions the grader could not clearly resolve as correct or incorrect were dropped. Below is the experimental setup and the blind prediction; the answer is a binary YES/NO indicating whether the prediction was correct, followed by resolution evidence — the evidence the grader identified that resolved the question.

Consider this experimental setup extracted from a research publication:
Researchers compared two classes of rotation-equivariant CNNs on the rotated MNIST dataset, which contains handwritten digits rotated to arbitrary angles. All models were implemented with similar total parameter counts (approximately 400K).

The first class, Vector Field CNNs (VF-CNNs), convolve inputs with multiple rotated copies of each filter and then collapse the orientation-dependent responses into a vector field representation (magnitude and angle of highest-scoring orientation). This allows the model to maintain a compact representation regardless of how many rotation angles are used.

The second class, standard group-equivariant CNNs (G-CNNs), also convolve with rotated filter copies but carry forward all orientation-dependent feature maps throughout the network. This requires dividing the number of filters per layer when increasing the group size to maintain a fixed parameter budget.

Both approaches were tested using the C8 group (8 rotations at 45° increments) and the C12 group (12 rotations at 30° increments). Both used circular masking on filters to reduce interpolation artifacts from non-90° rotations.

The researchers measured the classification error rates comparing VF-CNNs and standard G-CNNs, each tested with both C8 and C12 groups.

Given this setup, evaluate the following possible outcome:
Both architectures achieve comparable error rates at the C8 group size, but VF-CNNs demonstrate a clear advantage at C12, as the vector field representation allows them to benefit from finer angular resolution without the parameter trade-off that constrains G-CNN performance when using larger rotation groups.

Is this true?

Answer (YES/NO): NO